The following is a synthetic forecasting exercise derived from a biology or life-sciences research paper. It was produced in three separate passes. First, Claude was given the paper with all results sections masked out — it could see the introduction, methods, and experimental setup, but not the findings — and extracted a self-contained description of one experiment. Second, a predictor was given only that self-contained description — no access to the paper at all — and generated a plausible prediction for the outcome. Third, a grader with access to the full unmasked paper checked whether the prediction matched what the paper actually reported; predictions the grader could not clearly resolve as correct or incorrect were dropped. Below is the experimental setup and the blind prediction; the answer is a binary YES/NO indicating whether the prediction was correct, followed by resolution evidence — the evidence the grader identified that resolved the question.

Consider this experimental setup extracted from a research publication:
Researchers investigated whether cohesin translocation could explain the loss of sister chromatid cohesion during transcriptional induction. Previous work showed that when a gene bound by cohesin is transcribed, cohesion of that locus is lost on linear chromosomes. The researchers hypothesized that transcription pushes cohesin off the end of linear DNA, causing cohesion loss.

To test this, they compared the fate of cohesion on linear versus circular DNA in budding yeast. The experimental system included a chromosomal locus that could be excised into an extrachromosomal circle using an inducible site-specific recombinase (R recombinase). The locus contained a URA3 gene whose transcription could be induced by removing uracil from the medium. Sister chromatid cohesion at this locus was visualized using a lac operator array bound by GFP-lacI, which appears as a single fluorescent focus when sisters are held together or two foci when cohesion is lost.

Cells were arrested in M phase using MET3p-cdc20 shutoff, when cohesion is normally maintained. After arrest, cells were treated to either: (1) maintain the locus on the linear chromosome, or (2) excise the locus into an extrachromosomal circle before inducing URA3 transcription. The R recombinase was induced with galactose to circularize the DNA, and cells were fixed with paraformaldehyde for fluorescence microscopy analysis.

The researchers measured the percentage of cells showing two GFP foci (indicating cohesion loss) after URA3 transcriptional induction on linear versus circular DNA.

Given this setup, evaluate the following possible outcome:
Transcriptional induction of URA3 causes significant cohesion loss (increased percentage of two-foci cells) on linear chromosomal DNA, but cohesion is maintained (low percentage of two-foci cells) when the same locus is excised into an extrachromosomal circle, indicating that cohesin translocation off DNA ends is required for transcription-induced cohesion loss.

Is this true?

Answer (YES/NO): YES